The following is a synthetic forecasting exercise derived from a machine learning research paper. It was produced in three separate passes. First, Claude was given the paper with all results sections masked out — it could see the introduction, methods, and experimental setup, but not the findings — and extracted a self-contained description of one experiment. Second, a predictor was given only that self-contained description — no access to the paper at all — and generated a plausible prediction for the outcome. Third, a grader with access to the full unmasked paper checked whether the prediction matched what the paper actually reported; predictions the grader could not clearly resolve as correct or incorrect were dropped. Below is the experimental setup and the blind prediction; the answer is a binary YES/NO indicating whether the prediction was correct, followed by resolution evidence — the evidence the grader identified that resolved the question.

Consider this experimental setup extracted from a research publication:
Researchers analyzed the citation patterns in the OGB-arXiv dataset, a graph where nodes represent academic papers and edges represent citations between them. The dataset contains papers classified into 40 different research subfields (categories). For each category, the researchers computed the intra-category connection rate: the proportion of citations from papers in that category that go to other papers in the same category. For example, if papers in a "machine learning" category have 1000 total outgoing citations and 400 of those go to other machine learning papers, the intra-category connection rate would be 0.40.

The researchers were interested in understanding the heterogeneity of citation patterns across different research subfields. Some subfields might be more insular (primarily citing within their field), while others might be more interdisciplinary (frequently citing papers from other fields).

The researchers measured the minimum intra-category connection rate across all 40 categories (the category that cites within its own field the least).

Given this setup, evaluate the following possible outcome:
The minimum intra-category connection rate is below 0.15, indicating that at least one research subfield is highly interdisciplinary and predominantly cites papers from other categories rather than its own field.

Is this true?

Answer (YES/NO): NO